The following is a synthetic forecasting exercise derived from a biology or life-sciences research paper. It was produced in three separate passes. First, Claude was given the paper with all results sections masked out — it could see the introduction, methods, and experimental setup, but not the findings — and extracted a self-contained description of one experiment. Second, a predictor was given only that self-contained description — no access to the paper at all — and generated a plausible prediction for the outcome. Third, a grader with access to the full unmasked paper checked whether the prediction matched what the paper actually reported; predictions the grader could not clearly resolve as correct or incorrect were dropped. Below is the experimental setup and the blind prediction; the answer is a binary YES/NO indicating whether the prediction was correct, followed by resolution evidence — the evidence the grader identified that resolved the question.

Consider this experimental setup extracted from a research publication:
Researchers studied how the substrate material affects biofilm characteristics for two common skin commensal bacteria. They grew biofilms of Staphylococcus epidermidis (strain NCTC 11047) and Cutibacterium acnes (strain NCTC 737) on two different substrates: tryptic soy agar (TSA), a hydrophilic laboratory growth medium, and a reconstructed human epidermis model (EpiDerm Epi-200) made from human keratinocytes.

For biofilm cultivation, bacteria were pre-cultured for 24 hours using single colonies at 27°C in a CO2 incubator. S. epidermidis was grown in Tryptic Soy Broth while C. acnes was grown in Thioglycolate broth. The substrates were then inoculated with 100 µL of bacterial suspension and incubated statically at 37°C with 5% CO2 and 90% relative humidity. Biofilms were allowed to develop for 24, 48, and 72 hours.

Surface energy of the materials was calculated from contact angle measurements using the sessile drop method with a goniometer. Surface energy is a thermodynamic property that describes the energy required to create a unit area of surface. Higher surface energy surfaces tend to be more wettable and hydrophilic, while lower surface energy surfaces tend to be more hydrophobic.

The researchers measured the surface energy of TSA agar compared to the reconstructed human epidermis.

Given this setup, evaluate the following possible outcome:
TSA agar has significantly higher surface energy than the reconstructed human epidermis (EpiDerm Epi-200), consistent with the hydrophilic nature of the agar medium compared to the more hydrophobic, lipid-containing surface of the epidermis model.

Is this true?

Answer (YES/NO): YES